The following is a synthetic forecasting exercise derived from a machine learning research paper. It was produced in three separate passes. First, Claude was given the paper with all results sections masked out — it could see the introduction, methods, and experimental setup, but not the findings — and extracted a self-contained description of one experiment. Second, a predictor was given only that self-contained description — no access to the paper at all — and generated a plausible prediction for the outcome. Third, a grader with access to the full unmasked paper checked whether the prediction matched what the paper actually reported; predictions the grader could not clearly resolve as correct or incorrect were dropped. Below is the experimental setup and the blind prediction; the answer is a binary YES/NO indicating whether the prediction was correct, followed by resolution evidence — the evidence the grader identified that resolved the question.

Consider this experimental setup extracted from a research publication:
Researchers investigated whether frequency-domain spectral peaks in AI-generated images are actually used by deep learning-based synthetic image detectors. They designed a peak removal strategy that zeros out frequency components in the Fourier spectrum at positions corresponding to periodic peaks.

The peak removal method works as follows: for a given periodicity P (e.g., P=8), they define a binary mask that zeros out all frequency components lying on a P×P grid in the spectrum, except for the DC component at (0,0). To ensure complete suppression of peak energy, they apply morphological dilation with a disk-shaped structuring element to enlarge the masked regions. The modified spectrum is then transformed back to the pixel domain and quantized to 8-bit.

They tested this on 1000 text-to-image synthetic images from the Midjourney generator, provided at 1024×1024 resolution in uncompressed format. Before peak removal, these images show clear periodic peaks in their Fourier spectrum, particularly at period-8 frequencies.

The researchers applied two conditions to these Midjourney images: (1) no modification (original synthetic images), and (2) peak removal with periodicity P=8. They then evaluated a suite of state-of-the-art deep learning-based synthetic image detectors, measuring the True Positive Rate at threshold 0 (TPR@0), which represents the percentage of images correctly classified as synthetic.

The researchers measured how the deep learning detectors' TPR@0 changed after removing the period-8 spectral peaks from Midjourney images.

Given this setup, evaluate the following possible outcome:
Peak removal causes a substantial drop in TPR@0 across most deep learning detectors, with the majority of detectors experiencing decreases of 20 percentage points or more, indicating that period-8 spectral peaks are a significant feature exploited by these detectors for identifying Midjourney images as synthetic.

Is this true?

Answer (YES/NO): NO